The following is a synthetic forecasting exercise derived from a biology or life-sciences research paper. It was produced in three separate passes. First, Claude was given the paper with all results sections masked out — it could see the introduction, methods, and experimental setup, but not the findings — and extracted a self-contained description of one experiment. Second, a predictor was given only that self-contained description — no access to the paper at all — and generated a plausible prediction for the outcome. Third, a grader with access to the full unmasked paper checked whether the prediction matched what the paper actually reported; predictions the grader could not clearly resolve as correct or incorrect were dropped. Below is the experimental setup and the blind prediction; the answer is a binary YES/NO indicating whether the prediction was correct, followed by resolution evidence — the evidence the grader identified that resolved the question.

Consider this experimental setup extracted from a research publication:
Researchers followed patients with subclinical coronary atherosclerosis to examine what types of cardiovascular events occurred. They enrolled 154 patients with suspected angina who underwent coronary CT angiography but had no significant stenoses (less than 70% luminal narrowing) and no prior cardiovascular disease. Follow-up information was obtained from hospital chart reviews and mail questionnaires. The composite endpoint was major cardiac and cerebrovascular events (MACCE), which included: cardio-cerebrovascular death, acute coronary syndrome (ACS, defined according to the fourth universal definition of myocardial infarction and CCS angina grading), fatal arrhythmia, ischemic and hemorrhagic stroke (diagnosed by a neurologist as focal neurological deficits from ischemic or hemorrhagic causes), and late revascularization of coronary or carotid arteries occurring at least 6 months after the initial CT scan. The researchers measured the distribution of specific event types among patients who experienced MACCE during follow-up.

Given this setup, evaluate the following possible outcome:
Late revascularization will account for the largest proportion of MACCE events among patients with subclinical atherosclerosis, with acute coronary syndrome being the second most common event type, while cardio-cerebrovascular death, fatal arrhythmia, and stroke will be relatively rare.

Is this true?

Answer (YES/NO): NO